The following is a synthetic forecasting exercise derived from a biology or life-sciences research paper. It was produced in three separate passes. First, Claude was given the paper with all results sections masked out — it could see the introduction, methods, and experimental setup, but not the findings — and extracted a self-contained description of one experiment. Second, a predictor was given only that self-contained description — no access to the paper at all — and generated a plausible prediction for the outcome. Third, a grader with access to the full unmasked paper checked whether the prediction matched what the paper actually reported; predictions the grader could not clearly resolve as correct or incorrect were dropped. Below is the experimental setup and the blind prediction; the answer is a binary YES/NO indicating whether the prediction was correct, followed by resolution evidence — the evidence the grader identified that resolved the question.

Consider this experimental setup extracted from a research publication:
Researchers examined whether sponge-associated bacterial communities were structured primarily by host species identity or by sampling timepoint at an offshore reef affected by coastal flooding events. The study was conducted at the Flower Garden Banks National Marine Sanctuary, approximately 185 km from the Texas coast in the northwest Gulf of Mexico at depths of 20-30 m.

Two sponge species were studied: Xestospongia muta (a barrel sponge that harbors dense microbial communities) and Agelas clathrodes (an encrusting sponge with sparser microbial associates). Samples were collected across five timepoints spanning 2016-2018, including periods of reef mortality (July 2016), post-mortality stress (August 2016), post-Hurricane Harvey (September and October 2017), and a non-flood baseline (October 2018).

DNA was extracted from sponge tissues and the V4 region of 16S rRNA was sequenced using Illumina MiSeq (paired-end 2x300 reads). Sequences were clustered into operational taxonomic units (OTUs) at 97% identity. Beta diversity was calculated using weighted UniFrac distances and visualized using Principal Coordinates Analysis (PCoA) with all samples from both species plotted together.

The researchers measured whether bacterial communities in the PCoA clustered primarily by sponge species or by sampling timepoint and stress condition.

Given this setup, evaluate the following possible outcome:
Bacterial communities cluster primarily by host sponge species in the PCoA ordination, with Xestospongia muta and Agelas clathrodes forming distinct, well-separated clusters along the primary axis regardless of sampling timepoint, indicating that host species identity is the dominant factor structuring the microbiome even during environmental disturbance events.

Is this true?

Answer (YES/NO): NO